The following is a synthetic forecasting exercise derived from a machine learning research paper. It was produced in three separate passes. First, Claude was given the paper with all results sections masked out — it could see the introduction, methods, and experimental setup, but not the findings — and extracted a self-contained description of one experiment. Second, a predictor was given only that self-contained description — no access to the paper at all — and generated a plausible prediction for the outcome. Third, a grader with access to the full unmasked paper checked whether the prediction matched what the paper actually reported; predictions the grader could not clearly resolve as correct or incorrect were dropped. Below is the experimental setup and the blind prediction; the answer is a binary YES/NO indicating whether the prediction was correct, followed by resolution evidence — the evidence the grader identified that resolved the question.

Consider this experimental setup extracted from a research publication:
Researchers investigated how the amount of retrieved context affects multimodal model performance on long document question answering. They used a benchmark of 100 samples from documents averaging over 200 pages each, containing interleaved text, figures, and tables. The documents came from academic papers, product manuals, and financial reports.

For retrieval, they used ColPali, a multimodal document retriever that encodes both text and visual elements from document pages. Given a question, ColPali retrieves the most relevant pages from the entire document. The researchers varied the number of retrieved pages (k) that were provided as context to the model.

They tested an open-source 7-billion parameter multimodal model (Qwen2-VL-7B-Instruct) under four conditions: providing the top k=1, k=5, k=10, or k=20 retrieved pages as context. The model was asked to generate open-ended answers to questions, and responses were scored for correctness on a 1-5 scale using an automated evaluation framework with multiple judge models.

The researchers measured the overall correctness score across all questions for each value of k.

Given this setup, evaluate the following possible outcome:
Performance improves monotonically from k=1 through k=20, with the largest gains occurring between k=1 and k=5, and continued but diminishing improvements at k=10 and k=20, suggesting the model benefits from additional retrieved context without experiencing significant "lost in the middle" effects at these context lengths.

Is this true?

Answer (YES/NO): NO